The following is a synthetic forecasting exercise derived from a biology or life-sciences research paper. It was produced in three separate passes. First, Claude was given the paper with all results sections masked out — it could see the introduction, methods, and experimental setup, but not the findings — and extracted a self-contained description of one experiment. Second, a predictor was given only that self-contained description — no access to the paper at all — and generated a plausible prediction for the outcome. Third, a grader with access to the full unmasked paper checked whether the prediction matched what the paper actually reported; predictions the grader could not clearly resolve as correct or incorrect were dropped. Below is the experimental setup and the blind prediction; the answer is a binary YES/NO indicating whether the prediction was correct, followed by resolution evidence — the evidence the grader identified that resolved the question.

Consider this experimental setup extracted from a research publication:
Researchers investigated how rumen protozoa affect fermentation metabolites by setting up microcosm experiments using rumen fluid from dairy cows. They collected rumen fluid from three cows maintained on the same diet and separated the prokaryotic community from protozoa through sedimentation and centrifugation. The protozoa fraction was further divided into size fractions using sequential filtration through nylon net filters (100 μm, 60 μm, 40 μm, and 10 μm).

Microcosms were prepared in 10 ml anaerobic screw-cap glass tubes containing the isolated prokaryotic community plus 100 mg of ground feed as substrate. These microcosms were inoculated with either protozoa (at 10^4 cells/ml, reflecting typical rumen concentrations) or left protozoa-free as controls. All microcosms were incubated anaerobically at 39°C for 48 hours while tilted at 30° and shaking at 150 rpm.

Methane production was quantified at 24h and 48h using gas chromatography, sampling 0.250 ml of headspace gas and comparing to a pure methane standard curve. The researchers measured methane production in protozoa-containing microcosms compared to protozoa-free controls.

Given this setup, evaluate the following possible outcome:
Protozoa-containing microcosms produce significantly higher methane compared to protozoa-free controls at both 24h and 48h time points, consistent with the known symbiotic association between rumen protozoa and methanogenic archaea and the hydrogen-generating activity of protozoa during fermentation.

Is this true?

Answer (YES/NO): YES